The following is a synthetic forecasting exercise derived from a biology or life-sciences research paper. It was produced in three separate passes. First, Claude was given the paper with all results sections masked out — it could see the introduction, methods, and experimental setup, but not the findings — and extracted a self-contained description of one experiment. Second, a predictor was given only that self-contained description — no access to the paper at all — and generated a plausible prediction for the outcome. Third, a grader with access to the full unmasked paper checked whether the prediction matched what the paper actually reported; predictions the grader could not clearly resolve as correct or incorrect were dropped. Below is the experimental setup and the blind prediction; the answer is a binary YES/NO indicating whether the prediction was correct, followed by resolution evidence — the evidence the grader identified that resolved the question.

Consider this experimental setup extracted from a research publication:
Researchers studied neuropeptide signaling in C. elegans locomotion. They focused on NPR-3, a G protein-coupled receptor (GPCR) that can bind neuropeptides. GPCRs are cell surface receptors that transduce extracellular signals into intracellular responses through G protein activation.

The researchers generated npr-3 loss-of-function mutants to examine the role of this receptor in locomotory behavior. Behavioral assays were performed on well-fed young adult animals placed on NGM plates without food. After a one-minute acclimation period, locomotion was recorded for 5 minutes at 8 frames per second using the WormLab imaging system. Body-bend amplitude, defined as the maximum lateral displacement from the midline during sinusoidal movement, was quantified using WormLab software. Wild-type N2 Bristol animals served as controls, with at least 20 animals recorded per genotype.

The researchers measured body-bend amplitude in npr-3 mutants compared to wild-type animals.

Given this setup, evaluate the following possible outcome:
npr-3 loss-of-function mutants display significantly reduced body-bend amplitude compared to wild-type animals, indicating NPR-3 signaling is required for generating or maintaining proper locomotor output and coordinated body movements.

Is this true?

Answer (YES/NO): NO